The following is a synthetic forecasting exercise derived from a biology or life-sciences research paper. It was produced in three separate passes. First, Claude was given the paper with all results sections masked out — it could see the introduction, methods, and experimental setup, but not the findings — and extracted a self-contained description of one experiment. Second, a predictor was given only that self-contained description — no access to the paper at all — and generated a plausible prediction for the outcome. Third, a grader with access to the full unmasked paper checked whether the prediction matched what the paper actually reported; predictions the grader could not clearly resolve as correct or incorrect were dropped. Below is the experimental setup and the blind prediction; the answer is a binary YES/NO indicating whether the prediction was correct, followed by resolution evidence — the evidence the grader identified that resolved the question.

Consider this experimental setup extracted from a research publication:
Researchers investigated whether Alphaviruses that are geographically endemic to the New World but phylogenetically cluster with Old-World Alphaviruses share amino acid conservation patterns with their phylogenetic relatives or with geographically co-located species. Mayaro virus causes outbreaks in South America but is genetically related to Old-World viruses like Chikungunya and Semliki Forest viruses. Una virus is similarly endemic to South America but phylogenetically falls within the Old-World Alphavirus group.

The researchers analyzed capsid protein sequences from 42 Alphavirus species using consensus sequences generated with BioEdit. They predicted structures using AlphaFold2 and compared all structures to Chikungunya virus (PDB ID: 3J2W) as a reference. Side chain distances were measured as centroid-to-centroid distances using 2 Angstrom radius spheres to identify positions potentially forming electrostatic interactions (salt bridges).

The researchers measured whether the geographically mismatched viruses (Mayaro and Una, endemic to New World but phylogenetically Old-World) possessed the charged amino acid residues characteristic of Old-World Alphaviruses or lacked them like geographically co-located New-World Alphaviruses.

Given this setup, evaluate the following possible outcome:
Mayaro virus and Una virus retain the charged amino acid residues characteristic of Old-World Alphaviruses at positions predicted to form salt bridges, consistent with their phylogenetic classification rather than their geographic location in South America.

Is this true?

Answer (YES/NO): YES